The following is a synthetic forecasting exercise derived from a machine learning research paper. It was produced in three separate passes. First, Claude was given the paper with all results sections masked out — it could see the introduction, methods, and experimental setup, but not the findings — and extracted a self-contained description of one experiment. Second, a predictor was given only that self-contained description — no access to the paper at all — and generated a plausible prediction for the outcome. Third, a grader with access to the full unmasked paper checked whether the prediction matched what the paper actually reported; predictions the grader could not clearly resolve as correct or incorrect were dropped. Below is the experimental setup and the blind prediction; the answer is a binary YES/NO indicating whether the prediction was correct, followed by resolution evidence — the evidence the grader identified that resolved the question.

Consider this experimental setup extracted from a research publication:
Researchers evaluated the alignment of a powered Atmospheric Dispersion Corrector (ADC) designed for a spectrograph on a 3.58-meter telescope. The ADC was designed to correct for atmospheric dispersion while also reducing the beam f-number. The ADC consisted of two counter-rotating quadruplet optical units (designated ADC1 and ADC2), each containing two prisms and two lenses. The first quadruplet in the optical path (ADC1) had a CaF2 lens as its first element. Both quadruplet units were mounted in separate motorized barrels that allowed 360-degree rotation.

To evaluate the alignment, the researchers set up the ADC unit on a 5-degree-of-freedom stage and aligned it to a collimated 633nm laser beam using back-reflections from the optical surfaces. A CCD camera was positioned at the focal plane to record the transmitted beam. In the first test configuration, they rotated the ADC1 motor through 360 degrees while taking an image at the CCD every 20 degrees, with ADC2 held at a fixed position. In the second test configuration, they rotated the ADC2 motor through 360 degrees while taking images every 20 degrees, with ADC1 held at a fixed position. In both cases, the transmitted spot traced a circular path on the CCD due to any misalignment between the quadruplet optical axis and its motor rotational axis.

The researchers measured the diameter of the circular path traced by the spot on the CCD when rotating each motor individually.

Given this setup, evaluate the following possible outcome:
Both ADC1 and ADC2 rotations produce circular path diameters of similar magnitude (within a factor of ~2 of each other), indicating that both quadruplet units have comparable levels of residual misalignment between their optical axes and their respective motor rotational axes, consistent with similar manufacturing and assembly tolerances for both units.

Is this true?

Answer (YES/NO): NO